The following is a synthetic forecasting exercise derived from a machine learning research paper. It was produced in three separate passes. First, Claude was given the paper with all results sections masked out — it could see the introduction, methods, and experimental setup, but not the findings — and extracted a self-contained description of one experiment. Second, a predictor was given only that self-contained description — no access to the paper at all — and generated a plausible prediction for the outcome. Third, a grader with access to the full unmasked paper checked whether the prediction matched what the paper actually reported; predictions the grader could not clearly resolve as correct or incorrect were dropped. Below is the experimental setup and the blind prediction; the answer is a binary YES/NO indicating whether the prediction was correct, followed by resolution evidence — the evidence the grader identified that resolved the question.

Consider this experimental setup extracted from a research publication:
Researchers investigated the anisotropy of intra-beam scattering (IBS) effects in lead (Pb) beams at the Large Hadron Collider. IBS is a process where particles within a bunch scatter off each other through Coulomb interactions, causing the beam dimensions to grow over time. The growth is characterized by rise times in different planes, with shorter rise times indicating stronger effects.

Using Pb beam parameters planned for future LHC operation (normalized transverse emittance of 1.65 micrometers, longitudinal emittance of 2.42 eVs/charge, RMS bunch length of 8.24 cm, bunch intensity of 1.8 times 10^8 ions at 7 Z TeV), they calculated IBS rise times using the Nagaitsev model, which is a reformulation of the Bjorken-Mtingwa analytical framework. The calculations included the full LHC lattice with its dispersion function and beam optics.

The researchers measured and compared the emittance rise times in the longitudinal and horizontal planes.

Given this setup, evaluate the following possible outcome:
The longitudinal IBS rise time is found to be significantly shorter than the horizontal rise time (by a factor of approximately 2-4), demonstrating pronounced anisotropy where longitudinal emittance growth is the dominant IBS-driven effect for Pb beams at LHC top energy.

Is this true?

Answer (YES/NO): YES